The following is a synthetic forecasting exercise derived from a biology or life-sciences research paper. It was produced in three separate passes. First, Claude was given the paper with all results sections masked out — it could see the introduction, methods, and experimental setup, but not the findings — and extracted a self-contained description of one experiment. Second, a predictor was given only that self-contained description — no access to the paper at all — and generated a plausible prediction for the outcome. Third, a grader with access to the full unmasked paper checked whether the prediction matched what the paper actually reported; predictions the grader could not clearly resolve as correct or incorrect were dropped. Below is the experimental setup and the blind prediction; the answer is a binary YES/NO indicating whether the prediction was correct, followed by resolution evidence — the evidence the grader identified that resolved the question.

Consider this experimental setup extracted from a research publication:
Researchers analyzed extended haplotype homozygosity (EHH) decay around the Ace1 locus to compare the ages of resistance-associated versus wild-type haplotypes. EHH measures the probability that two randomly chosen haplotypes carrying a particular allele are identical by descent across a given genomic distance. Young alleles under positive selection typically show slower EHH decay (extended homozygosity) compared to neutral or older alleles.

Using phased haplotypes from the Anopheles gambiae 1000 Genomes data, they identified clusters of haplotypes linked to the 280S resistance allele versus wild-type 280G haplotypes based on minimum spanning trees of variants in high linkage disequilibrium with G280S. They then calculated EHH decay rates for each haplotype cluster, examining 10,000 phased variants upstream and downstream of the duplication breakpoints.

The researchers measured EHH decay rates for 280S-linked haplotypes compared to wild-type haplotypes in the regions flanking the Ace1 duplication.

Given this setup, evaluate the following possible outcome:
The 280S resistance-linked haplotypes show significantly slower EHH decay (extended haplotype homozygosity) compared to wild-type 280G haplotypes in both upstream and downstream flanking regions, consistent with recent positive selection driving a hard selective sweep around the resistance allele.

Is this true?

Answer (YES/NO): YES